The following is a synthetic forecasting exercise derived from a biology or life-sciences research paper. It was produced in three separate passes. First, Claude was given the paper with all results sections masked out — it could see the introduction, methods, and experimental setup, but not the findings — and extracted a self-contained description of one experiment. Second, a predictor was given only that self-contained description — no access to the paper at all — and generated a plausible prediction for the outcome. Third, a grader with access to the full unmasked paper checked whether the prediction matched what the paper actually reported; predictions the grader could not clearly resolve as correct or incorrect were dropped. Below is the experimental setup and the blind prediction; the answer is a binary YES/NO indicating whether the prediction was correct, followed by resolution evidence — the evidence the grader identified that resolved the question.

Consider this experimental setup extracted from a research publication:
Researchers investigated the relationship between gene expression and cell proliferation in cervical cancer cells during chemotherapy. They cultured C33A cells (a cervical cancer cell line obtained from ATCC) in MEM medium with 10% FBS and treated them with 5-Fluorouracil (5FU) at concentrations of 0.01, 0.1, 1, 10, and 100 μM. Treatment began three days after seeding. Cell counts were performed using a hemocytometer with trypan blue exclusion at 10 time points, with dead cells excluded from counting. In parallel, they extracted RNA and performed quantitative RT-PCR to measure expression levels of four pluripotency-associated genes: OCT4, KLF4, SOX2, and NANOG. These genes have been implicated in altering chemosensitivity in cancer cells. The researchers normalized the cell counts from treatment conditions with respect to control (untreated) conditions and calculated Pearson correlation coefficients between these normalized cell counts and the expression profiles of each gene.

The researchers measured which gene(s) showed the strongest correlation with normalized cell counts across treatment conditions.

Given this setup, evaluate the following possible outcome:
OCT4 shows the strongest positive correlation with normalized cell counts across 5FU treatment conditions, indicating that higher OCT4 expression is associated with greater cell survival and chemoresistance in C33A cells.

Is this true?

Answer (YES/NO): YES